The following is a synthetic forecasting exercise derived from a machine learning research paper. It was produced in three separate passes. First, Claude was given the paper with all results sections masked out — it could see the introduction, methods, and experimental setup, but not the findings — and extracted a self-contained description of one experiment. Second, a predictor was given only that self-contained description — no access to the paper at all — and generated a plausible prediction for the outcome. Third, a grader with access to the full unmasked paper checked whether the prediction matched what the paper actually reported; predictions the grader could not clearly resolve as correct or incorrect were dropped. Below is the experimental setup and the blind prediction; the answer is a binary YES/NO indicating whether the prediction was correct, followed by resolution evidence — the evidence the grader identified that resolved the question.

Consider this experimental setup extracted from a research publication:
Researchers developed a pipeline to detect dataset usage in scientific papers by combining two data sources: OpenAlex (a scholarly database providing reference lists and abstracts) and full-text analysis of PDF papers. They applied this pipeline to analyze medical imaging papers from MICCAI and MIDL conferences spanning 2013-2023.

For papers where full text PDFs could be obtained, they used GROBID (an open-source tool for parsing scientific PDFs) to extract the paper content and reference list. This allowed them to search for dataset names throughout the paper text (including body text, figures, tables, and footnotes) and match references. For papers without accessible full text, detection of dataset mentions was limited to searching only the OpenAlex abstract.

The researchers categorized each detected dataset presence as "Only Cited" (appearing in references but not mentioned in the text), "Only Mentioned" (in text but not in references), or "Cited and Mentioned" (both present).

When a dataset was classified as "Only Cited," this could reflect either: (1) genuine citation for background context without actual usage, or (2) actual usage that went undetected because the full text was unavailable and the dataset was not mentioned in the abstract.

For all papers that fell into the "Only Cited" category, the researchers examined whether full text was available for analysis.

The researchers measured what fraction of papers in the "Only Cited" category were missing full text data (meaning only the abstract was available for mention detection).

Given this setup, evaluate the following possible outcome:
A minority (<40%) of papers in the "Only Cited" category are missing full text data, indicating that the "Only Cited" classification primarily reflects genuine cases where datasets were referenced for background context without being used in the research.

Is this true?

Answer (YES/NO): NO